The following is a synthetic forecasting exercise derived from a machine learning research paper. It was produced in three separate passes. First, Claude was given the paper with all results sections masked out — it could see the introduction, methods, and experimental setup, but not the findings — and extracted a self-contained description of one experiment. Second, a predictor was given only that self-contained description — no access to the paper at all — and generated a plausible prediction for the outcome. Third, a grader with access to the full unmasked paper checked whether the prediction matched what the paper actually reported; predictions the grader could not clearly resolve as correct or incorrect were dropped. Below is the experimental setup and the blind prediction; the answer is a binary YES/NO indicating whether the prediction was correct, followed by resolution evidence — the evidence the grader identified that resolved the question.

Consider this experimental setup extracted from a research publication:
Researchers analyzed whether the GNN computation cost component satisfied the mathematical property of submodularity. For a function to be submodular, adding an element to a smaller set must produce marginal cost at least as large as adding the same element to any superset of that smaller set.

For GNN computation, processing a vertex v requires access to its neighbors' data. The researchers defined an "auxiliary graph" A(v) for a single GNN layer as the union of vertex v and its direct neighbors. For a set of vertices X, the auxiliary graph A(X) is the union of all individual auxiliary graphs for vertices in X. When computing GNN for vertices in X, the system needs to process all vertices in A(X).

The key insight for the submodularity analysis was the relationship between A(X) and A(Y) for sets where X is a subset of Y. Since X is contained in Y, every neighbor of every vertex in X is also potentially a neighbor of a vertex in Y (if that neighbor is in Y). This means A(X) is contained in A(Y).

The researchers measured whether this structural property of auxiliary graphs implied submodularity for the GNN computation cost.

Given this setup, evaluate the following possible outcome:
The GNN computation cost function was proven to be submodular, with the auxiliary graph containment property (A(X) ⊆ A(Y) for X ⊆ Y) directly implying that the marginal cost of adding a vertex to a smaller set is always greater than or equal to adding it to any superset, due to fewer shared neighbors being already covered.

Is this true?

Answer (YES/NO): YES